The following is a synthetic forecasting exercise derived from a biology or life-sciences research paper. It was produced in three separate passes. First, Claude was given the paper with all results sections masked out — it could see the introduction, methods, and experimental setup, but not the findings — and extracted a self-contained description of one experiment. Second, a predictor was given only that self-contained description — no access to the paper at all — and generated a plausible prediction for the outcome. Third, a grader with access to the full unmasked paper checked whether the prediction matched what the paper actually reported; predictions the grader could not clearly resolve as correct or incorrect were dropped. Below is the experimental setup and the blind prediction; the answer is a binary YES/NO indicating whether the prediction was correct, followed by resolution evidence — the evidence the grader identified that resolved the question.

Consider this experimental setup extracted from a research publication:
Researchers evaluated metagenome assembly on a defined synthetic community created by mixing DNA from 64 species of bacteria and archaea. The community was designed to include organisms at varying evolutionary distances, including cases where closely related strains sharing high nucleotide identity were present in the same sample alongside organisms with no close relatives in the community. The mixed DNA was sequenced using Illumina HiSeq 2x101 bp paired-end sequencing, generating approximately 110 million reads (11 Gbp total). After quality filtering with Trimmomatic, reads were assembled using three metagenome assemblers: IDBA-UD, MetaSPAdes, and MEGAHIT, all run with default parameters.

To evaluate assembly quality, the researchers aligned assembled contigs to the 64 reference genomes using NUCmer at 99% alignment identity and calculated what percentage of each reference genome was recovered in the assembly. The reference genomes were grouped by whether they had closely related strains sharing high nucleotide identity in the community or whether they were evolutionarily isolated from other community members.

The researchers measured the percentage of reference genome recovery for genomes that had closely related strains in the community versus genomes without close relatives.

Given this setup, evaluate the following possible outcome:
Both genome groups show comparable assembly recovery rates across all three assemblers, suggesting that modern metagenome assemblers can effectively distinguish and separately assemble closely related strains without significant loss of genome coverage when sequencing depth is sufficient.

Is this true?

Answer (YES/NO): NO